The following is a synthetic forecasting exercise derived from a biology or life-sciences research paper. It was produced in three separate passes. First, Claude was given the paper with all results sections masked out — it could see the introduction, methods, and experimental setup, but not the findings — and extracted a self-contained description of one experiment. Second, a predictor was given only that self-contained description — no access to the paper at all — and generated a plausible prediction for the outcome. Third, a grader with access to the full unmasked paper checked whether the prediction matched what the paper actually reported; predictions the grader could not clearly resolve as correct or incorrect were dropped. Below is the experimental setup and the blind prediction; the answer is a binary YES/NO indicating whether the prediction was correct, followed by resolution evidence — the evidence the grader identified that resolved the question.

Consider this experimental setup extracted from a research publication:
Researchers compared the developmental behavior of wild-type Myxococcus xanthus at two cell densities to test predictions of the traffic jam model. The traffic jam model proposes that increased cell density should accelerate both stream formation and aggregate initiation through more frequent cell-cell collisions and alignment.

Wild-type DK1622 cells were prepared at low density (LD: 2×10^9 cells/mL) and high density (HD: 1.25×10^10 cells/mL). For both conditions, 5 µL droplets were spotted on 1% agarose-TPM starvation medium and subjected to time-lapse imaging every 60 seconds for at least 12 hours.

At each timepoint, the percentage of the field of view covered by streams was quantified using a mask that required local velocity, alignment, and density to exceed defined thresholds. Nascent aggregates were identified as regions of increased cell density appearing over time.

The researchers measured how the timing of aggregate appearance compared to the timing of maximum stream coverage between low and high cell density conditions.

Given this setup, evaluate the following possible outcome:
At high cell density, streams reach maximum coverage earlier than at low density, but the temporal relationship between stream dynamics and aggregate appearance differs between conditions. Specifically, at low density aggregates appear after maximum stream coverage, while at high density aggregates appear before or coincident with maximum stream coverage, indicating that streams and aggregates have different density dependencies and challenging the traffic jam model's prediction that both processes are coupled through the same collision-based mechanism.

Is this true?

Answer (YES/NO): NO